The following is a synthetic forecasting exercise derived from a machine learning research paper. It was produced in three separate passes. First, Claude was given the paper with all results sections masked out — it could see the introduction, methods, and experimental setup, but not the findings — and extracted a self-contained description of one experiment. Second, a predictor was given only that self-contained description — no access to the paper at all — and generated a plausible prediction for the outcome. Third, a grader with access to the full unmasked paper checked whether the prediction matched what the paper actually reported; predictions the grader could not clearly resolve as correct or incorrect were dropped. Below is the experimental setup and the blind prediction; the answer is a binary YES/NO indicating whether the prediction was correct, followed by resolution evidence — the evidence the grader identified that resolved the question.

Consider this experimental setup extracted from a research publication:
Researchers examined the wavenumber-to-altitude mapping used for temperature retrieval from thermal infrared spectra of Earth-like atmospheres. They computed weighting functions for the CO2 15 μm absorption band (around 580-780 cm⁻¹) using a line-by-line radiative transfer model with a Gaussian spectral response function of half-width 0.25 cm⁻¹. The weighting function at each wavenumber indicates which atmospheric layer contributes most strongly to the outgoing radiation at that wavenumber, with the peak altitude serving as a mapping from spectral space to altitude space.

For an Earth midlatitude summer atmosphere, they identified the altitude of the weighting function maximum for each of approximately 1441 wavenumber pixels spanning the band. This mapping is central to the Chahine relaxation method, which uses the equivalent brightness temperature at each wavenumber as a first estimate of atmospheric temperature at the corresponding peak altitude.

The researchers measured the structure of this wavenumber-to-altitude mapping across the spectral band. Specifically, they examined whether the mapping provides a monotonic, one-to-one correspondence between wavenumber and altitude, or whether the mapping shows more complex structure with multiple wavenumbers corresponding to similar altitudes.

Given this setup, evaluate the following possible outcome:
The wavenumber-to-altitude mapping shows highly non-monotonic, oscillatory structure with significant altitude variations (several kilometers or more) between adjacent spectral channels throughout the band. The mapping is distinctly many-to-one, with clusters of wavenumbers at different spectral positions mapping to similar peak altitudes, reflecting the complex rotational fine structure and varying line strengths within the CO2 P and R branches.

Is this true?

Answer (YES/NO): NO